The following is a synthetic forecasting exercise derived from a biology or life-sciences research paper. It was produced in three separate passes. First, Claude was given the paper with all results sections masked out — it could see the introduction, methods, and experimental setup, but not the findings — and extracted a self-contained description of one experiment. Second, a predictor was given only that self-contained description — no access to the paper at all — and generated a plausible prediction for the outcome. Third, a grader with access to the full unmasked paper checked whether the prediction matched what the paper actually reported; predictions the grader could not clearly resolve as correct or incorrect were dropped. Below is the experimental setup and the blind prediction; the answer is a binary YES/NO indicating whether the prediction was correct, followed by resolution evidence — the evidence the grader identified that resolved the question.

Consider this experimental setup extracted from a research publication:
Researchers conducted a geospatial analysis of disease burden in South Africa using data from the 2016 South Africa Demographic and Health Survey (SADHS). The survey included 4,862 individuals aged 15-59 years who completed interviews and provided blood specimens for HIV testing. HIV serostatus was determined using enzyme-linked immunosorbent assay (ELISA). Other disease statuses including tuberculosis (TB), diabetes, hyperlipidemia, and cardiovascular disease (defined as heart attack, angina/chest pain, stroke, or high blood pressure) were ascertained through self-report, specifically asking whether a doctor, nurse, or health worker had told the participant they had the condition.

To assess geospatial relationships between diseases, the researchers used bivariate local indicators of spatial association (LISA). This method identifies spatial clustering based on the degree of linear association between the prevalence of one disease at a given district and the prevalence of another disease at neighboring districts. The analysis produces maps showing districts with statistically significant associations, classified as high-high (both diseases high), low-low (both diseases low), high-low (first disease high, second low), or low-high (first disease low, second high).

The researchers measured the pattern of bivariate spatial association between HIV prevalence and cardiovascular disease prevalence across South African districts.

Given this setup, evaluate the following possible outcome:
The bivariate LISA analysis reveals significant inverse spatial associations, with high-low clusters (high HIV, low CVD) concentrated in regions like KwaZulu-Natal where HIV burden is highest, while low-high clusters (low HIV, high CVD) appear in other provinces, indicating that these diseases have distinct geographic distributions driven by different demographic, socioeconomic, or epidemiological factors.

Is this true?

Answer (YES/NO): NO